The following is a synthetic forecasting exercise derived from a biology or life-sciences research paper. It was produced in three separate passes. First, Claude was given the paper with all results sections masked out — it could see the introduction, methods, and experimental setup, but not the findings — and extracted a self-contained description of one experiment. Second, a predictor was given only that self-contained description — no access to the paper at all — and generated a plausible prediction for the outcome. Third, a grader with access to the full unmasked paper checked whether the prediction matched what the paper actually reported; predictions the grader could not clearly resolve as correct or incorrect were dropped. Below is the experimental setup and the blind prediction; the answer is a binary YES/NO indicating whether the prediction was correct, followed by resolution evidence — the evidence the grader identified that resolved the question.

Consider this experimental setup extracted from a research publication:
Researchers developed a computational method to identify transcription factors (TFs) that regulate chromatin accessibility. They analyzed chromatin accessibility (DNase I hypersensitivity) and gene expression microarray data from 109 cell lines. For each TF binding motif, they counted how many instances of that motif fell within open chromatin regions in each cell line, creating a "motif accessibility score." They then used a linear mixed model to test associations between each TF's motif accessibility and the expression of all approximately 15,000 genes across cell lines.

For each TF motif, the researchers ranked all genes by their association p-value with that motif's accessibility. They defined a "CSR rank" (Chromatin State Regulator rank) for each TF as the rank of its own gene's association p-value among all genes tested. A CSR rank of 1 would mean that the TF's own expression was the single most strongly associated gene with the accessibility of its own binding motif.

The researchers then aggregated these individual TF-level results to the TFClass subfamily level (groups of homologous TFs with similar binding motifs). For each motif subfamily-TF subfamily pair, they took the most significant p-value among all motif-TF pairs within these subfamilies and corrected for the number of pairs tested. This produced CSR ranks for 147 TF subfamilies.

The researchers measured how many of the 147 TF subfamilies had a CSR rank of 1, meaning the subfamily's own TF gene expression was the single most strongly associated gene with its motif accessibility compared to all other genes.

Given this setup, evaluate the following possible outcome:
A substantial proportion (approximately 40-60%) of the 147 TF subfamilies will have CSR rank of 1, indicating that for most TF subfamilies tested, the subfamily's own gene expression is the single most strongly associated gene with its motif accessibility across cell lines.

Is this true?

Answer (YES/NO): NO